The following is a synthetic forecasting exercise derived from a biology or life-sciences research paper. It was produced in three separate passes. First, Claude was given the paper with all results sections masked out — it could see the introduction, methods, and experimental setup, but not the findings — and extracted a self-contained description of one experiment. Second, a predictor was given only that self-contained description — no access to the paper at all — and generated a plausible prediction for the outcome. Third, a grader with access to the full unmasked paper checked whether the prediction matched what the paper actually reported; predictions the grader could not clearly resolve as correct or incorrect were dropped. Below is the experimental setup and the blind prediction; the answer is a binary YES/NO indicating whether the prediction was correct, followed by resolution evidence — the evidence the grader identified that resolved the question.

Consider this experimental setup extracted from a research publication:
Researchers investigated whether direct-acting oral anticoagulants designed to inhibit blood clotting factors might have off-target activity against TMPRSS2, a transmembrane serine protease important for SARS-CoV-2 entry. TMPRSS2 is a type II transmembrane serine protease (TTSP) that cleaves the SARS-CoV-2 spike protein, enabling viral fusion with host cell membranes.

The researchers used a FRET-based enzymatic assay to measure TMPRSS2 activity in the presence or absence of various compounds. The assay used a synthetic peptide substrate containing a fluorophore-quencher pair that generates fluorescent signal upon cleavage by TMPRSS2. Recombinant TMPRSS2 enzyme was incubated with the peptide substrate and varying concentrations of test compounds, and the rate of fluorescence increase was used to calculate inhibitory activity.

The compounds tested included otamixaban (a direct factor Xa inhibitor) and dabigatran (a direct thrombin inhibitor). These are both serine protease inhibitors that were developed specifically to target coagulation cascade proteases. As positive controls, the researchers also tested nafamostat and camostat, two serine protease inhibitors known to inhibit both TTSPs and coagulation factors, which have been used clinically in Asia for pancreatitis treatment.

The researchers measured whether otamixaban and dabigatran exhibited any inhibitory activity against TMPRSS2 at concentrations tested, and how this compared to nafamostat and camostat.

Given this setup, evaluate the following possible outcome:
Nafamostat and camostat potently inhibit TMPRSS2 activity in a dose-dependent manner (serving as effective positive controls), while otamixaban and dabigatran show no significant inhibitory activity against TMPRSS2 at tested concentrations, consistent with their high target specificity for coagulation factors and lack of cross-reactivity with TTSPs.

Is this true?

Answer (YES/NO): NO